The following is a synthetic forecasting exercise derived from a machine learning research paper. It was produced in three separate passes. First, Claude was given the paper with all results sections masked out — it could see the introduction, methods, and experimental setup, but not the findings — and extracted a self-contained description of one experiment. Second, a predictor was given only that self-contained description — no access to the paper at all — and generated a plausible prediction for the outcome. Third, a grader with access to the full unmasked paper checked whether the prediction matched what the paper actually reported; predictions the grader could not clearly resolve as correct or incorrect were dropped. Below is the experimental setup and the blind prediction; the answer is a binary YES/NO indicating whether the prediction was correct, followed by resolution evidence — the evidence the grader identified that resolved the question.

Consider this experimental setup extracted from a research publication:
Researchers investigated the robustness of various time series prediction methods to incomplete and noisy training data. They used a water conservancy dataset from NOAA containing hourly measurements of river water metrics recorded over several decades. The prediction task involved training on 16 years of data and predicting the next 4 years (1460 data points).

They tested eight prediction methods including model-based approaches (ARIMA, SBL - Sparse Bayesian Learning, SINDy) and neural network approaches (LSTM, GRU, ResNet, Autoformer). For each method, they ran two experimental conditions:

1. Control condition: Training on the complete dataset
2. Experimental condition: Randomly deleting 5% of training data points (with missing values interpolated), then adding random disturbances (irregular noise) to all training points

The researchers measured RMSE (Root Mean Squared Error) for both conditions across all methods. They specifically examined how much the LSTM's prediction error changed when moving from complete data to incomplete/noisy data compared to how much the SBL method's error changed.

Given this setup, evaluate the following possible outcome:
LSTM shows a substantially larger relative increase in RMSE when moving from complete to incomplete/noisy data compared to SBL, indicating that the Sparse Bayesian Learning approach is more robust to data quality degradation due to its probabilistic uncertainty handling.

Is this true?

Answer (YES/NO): YES